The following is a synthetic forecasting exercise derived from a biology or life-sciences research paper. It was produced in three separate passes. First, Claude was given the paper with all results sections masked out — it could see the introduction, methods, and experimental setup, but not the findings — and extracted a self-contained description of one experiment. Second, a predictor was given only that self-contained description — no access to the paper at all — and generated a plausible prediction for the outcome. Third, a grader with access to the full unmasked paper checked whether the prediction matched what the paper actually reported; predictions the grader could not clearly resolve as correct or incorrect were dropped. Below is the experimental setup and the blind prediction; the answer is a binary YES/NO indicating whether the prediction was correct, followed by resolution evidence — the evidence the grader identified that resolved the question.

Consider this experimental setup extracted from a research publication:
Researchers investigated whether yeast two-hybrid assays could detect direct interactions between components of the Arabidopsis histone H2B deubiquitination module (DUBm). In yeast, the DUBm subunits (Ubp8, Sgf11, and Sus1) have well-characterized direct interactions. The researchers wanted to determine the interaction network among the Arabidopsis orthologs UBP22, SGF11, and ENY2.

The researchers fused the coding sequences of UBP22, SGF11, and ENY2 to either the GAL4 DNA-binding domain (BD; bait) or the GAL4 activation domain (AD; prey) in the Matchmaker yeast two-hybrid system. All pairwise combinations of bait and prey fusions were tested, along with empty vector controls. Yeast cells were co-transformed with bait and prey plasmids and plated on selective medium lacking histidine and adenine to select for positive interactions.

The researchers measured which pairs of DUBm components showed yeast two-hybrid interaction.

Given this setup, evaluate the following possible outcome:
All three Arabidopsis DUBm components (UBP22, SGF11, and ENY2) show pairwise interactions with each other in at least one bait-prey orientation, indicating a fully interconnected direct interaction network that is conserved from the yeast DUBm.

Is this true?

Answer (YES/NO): NO